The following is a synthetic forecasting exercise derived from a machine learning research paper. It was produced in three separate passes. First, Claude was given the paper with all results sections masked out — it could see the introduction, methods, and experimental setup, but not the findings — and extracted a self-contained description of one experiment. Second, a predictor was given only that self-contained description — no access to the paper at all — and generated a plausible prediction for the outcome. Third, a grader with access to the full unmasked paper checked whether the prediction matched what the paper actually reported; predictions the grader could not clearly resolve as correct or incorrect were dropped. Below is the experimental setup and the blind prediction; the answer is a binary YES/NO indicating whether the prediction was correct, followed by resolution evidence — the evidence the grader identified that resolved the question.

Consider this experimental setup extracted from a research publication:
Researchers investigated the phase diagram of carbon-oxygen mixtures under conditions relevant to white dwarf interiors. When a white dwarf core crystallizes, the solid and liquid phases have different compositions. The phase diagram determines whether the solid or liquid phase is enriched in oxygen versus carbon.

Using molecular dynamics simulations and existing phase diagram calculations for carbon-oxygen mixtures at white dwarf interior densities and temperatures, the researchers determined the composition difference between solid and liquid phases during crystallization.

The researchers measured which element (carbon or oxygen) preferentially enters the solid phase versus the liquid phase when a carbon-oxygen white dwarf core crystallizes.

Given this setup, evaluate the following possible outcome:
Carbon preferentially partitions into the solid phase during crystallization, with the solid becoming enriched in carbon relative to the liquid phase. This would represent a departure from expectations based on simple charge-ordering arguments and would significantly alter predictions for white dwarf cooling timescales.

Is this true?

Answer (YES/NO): NO